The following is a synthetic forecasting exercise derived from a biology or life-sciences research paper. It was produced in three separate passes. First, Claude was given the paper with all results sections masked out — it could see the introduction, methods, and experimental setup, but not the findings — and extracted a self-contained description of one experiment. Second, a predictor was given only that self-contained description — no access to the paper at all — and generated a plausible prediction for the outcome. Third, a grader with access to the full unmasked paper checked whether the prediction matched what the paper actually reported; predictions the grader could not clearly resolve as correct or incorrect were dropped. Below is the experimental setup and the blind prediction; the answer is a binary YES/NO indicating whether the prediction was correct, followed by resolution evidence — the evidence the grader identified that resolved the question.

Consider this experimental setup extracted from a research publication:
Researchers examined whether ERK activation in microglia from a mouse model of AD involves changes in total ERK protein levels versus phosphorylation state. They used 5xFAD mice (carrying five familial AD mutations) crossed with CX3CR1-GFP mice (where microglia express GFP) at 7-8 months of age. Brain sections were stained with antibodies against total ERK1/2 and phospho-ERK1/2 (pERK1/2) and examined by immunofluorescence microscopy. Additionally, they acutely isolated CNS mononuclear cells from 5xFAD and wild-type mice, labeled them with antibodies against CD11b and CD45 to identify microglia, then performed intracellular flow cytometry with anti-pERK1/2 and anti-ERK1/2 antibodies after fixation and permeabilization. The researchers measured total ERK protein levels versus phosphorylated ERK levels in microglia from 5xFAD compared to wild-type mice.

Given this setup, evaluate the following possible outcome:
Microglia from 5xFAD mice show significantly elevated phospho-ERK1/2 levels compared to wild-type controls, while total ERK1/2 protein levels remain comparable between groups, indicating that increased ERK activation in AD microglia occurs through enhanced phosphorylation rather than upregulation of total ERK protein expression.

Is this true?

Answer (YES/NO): YES